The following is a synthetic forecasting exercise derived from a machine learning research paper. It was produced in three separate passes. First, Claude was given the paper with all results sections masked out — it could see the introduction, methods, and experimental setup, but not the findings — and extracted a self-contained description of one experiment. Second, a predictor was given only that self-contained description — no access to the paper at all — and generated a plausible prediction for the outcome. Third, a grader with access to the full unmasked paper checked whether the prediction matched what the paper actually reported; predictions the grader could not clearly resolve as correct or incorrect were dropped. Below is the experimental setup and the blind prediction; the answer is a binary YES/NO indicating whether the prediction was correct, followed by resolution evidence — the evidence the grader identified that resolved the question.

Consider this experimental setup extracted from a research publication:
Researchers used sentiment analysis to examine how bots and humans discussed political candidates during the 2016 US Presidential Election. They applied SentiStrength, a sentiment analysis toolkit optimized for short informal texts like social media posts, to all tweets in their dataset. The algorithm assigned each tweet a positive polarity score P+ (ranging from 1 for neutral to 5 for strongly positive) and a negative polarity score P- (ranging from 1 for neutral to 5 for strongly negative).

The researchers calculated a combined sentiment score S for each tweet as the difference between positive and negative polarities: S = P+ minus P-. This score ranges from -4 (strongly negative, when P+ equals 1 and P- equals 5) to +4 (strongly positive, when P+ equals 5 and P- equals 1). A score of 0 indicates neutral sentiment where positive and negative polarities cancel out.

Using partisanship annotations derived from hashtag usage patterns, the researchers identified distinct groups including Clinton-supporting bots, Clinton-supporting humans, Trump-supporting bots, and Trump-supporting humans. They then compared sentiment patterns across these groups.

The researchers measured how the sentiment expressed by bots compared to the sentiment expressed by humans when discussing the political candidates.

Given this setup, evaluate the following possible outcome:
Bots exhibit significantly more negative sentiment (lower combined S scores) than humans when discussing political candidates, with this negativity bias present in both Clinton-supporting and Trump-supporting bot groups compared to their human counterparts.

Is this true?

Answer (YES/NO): NO